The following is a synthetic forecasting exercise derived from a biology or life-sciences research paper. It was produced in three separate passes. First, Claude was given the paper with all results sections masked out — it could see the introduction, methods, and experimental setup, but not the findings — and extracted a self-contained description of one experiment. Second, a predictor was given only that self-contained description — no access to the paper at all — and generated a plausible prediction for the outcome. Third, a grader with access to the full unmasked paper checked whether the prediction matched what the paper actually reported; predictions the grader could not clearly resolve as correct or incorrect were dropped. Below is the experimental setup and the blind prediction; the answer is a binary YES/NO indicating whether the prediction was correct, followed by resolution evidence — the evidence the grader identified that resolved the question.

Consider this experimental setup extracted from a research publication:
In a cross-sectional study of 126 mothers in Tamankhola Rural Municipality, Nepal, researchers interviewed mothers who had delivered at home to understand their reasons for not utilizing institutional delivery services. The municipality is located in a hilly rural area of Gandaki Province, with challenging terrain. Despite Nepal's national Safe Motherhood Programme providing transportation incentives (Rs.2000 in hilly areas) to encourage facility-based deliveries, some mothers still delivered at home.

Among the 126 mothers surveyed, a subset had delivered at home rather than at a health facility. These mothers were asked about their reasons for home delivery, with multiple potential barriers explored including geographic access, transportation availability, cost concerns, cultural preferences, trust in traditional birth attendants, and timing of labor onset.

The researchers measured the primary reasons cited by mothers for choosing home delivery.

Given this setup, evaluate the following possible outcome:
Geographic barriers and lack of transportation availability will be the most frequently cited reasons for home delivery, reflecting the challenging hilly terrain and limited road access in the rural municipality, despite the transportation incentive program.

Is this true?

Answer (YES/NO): YES